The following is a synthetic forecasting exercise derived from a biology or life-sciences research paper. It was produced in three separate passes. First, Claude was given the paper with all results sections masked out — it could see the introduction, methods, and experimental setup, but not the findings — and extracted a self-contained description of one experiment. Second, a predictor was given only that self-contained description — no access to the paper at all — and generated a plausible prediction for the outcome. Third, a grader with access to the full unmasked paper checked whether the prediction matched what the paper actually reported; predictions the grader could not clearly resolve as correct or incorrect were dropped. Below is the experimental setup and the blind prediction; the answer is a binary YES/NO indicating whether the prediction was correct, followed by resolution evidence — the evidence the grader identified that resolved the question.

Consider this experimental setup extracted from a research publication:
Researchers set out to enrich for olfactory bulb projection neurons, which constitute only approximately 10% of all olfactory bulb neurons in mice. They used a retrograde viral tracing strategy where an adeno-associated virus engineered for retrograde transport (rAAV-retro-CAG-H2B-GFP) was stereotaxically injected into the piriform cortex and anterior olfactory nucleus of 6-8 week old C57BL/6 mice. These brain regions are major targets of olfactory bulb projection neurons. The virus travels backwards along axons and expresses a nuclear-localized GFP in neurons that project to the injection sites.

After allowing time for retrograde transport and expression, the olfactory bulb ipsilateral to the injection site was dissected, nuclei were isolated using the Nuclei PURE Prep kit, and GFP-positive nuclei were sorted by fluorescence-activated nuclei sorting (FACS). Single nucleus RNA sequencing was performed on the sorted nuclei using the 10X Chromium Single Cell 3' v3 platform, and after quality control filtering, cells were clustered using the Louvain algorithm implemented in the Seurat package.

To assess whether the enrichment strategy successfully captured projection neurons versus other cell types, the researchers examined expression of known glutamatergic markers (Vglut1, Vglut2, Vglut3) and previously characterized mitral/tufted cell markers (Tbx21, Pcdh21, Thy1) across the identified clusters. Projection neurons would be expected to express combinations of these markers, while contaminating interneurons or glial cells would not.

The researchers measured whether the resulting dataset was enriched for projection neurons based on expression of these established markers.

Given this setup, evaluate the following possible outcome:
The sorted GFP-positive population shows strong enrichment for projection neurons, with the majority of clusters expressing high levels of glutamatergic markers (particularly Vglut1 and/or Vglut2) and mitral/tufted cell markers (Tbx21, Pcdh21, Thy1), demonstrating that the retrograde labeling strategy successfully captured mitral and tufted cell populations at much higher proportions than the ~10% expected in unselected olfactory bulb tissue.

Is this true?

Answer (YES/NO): NO